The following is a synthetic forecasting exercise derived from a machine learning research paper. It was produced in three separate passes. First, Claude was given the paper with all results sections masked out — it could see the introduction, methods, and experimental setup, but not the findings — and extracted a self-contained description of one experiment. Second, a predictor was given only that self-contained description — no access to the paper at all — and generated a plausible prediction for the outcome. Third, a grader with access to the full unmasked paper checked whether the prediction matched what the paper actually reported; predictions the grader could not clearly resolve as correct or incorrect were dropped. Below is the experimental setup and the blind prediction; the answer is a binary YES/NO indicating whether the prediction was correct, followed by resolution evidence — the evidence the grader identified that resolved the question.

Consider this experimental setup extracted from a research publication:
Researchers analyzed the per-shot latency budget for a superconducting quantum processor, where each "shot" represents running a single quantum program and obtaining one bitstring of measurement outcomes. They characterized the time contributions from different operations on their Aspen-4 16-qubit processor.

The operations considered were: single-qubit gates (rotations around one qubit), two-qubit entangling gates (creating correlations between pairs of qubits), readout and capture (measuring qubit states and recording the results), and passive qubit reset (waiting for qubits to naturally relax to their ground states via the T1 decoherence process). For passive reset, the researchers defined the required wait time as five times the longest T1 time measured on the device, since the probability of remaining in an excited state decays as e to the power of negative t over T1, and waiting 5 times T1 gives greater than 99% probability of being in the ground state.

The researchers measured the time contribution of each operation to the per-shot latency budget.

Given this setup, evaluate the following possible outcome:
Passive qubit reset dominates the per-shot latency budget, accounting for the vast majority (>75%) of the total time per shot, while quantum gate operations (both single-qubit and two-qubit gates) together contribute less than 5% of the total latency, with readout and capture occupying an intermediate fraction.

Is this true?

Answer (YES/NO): YES